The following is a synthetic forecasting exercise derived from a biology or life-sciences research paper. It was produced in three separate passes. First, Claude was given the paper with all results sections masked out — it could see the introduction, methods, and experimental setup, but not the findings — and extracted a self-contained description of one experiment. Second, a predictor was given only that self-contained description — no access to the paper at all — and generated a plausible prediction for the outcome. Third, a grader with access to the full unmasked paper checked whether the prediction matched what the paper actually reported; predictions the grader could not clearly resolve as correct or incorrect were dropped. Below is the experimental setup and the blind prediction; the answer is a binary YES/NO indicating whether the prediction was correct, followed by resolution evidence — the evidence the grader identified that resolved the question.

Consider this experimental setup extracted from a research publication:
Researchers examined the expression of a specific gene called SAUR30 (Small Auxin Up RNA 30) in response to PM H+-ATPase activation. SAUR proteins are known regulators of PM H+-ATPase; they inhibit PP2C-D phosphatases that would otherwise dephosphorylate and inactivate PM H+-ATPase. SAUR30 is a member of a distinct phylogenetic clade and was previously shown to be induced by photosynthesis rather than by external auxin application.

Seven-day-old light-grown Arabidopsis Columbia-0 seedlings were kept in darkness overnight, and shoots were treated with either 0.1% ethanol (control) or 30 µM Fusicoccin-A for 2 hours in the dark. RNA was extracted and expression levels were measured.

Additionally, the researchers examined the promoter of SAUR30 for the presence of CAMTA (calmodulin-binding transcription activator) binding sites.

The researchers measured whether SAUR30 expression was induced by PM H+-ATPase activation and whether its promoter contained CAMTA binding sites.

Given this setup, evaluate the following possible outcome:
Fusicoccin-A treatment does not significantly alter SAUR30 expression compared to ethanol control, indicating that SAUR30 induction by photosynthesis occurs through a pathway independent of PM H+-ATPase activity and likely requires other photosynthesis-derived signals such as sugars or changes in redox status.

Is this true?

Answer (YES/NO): NO